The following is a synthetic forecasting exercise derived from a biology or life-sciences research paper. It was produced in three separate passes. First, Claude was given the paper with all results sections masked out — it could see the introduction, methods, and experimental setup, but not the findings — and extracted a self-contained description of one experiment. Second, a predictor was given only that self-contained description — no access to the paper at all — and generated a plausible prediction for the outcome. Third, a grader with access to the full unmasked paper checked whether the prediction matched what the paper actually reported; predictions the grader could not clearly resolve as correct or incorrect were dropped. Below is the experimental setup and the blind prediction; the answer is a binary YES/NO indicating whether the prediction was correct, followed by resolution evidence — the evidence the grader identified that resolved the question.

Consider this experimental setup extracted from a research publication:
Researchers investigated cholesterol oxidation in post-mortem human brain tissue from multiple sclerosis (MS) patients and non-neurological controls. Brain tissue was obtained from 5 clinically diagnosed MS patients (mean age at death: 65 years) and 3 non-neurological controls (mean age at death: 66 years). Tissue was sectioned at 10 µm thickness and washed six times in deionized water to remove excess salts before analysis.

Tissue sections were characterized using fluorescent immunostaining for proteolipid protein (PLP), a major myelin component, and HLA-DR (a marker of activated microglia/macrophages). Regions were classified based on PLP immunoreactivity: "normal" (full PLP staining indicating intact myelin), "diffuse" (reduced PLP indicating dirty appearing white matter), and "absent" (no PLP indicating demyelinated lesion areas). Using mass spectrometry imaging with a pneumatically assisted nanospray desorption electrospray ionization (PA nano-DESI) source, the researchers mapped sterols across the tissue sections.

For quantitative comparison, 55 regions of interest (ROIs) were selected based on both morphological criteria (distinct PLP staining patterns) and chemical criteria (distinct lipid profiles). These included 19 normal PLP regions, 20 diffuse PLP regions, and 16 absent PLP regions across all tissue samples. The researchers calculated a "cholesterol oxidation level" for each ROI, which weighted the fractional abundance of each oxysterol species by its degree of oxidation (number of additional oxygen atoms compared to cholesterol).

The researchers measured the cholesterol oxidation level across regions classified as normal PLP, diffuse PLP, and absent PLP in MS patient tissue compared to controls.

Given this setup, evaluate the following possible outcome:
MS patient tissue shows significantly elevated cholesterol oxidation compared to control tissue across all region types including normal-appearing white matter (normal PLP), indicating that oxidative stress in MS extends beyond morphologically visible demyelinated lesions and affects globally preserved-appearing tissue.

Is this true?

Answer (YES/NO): YES